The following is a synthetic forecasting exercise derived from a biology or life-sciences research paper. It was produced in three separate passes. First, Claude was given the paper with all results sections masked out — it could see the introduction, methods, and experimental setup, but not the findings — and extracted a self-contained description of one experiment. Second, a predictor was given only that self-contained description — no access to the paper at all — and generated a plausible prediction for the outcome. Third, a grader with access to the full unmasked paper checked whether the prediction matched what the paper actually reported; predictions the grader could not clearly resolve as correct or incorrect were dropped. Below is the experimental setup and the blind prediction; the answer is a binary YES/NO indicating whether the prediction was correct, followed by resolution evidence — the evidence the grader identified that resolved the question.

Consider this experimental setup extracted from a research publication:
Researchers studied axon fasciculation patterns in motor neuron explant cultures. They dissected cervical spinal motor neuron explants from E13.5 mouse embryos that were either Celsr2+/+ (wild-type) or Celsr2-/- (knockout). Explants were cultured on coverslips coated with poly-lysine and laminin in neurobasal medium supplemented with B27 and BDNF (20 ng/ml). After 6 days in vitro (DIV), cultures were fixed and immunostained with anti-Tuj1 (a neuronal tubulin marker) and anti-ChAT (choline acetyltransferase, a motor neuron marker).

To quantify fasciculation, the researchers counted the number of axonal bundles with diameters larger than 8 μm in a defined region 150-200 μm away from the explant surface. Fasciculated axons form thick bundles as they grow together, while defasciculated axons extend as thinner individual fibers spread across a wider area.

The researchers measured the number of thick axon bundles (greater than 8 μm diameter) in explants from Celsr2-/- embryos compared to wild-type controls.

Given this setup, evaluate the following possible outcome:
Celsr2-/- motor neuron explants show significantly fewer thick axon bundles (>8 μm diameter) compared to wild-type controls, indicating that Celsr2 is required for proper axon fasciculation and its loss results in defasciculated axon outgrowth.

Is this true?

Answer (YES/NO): NO